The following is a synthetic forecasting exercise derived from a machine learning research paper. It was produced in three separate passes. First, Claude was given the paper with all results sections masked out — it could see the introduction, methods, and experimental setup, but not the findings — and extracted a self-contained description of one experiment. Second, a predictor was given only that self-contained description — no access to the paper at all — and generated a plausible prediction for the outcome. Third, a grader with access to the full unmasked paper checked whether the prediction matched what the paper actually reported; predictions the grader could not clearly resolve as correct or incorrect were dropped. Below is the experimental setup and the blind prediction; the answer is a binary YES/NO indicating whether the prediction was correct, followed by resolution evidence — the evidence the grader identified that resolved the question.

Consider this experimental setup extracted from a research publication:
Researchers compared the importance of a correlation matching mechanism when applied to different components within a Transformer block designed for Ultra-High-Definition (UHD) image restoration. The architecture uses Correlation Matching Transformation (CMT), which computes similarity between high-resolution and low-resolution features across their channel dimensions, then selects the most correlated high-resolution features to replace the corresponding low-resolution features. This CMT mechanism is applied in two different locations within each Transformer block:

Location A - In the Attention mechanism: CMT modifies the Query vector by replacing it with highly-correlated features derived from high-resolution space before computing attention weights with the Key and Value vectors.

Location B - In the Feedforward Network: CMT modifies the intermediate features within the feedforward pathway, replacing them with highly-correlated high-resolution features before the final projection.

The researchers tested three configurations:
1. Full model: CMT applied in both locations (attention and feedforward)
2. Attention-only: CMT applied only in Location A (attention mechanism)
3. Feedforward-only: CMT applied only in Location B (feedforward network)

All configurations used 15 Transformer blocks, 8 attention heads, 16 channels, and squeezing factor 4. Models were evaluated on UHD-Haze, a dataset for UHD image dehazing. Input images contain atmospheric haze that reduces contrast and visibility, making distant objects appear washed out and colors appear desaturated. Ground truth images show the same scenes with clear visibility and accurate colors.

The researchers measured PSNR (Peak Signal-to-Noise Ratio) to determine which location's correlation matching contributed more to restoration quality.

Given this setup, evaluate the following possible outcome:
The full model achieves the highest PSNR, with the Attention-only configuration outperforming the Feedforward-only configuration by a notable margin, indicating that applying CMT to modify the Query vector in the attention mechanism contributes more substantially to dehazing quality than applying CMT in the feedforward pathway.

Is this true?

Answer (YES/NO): NO